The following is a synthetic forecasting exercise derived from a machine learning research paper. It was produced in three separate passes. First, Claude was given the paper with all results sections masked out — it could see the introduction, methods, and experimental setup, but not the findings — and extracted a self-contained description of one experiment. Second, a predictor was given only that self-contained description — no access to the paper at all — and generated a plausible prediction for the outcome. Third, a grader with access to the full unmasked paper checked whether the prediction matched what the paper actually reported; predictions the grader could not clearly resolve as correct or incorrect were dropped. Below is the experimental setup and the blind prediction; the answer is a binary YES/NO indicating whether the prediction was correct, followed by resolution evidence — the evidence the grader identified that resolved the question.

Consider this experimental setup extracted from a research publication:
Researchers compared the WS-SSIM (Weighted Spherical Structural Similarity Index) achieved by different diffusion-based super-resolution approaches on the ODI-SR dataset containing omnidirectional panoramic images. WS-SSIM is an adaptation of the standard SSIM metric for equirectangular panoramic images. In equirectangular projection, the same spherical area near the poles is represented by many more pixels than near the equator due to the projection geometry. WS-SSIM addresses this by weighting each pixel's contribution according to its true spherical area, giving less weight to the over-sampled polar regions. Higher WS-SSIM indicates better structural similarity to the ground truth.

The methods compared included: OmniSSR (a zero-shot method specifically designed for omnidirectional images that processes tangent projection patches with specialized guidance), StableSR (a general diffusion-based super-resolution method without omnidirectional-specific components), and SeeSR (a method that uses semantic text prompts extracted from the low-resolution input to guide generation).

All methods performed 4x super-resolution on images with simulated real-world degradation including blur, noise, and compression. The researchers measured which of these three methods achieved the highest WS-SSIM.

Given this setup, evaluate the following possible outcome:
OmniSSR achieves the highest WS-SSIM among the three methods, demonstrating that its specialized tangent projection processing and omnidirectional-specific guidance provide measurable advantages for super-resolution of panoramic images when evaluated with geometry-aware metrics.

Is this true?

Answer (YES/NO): NO